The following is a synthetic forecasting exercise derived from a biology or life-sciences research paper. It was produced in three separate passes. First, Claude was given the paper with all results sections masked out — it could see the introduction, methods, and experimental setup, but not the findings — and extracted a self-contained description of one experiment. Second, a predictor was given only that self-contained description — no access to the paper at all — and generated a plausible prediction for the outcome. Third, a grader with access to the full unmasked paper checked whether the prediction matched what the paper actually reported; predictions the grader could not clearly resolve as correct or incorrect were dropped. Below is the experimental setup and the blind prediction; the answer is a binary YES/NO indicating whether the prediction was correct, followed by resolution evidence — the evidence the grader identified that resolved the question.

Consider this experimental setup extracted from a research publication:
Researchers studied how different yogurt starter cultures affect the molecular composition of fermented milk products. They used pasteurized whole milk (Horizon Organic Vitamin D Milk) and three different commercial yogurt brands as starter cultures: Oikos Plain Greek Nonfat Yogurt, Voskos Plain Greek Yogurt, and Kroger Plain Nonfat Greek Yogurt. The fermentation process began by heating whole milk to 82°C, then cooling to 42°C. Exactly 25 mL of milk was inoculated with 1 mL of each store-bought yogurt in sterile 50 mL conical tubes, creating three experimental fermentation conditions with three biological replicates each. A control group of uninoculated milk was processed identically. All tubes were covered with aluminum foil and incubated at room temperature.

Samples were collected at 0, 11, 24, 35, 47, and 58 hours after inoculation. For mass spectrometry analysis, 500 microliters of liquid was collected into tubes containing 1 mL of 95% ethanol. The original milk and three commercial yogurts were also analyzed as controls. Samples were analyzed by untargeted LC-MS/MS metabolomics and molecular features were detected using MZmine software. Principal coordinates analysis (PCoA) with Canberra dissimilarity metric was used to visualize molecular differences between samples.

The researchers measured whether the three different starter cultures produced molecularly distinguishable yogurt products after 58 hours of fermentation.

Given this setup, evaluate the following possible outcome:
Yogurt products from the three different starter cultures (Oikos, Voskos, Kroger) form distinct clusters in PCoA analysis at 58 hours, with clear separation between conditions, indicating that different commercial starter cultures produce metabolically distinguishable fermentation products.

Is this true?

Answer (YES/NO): YES